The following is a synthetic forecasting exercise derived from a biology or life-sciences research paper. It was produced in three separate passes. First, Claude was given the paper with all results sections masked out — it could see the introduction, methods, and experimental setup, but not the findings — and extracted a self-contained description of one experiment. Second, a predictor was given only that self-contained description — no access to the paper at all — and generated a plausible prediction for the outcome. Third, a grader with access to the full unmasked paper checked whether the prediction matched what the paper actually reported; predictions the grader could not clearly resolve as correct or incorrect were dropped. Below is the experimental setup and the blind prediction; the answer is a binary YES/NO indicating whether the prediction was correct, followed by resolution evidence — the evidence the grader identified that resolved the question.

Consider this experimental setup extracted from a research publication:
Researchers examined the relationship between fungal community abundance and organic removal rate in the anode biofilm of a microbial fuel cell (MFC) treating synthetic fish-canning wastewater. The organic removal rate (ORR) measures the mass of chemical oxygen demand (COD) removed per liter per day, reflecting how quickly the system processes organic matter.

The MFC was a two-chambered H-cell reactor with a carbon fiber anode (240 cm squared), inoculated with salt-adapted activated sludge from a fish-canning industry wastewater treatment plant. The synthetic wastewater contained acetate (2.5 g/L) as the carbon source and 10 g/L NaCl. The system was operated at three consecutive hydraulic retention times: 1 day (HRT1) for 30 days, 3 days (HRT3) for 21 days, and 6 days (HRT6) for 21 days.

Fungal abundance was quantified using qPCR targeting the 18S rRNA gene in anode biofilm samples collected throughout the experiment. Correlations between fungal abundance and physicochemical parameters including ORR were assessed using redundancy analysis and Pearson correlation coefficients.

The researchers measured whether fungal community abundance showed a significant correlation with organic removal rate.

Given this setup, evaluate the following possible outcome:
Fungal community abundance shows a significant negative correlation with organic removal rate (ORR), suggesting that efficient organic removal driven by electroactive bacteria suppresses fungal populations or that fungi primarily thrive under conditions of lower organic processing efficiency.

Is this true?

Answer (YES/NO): NO